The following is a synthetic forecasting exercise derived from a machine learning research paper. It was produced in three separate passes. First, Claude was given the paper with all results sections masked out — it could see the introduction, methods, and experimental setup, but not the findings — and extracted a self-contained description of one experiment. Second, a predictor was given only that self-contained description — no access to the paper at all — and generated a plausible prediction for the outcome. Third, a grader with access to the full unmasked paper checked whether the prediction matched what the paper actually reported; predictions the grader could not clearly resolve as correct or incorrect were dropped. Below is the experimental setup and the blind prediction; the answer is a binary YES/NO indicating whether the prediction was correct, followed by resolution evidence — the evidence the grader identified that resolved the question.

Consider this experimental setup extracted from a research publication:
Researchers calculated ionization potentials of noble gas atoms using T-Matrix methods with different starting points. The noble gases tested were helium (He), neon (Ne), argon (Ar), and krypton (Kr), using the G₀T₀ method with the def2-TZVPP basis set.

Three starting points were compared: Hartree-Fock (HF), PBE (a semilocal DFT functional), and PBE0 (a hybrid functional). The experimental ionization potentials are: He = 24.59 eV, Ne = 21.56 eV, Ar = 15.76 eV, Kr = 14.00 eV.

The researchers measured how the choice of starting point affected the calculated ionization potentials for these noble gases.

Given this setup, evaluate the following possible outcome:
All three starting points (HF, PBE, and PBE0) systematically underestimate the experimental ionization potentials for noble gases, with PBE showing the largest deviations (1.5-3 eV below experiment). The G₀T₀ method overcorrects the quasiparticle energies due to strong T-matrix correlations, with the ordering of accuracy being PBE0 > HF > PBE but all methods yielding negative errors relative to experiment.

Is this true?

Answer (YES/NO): NO